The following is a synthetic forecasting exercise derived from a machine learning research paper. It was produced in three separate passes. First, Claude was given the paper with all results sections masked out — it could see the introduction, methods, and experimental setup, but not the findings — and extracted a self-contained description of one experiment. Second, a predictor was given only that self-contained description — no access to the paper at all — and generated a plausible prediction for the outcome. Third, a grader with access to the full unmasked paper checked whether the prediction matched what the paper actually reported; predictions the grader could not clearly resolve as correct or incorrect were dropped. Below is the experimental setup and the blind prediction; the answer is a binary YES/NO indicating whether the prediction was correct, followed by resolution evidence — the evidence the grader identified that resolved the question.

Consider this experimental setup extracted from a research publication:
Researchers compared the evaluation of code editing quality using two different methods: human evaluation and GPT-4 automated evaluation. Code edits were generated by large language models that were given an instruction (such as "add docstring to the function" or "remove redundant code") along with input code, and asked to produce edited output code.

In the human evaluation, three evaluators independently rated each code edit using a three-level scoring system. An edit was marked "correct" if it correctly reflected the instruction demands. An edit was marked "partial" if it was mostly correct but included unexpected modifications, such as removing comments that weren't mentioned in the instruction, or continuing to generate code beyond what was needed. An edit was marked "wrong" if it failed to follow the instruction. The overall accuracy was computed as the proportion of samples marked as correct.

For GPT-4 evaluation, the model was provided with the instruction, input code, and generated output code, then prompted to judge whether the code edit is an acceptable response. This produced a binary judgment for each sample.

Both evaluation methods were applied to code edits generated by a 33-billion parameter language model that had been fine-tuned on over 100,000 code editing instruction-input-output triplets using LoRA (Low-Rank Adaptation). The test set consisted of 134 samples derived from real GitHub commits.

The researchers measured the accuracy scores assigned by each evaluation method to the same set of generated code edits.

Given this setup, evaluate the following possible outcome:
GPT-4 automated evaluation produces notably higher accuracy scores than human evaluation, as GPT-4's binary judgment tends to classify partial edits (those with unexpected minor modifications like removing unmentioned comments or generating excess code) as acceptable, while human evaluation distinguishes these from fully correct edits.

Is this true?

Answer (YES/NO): YES